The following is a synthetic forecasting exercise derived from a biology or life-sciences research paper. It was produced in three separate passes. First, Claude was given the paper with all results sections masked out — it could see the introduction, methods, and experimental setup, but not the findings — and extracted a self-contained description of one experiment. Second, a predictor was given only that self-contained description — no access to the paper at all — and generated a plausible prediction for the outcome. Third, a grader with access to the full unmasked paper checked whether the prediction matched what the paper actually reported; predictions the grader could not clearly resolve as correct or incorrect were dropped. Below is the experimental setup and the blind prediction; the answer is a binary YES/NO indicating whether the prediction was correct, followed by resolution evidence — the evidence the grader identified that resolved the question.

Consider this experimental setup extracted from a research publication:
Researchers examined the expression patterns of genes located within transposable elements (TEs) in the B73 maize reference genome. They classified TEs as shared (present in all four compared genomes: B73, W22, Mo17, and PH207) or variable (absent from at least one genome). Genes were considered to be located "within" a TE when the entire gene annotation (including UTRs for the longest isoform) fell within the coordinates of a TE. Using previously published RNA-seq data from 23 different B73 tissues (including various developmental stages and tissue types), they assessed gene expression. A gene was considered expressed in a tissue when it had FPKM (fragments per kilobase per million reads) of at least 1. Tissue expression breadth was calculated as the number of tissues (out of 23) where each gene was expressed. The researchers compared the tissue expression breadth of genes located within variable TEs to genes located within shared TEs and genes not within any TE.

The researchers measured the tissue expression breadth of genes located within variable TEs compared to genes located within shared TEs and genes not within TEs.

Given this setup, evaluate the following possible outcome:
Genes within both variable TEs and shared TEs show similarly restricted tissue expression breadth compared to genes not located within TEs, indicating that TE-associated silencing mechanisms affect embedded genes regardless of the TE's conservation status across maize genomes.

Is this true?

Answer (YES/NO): NO